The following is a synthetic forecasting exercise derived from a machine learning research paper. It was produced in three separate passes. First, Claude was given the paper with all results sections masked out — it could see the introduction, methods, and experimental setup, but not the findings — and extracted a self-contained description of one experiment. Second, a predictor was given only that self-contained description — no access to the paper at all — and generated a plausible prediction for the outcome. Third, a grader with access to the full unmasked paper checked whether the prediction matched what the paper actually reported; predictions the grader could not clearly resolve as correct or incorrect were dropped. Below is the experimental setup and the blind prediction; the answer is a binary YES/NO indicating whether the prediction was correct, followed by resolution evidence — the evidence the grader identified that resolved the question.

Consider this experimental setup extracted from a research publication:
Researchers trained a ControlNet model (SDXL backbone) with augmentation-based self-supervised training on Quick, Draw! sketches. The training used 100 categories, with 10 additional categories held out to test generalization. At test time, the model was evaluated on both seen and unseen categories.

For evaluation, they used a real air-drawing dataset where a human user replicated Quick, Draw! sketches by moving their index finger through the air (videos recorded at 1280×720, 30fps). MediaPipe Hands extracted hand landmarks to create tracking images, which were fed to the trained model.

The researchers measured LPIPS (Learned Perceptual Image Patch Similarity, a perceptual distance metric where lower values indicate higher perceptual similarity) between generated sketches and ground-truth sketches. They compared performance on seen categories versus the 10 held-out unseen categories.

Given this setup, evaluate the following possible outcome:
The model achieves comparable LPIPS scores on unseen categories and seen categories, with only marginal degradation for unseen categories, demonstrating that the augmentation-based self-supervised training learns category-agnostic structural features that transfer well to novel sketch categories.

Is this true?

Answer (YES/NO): YES